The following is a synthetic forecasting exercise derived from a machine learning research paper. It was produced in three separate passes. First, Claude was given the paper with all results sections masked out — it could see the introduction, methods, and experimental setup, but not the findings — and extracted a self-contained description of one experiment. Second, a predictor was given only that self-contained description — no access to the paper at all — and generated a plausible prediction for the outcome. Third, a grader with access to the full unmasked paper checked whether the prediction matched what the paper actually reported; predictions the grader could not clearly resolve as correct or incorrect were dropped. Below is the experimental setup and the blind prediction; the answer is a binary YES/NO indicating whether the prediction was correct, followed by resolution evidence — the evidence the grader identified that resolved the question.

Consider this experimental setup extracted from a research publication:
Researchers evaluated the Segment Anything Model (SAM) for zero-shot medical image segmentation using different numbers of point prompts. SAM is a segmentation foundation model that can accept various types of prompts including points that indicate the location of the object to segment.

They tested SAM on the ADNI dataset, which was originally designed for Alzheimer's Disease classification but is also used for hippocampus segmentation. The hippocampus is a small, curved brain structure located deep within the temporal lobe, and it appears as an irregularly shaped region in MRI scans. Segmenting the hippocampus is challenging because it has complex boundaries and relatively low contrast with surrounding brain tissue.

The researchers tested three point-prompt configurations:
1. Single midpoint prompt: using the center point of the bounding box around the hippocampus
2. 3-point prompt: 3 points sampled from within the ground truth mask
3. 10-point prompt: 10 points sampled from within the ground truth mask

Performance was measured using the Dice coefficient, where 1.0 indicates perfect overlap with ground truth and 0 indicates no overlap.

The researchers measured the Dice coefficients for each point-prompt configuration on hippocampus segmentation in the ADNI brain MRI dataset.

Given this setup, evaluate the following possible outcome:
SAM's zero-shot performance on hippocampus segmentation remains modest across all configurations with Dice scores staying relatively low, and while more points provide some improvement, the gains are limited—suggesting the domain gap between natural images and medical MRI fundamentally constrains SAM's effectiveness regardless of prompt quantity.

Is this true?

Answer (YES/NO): NO